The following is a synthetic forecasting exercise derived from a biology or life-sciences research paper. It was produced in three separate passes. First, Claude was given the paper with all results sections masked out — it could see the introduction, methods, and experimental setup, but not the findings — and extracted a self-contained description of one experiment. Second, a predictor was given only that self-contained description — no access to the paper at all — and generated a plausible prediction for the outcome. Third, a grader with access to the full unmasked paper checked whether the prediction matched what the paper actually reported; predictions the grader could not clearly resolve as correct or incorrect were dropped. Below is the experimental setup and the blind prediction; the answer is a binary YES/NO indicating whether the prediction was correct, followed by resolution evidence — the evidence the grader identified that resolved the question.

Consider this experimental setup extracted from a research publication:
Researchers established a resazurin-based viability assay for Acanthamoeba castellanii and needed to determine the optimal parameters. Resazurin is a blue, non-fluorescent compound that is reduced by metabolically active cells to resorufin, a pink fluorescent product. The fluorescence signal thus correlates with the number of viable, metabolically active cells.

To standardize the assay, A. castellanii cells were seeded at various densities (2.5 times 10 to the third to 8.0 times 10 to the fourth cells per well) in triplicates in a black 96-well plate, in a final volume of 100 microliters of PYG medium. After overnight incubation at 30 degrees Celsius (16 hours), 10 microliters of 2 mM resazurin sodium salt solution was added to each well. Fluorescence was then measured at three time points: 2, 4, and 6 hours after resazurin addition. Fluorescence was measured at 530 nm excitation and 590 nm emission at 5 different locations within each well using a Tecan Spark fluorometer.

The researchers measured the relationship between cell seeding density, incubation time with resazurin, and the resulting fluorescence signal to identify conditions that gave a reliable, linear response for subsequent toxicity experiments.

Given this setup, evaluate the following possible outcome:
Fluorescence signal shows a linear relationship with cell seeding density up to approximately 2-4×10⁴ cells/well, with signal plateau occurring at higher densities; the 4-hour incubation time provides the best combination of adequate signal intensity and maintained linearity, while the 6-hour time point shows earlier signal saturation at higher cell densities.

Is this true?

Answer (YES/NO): NO